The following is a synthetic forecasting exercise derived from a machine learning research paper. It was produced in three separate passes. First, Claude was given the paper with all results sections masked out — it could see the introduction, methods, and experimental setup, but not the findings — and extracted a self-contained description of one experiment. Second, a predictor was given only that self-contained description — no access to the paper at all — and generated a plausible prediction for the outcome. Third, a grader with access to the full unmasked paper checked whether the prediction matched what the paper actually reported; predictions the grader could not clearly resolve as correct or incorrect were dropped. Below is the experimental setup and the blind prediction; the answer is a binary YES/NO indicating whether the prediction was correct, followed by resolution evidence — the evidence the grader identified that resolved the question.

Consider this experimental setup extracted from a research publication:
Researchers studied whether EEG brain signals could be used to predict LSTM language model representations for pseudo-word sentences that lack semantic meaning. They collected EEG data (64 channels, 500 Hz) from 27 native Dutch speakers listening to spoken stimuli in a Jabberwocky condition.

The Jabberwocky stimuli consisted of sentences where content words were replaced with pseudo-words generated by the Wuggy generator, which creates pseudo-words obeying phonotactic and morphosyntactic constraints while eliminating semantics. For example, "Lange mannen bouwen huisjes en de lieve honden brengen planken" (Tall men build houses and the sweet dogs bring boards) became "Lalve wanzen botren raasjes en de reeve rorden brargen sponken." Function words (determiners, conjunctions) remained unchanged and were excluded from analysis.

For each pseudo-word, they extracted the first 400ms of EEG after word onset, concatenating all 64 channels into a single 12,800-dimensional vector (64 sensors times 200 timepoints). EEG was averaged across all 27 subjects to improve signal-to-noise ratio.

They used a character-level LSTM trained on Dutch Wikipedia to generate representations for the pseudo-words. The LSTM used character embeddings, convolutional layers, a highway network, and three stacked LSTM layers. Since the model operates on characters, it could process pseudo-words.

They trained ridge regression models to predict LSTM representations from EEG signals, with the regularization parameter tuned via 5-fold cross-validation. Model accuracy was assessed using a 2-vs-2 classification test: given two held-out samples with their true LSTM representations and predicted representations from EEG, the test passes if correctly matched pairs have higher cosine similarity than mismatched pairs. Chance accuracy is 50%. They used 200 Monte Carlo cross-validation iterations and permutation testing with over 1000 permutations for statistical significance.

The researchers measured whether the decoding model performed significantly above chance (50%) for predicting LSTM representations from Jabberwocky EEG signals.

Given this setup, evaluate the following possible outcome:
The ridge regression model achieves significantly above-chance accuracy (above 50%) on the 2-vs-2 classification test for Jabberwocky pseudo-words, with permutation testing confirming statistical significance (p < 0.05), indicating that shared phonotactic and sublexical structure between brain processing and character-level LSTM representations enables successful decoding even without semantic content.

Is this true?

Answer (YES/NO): NO